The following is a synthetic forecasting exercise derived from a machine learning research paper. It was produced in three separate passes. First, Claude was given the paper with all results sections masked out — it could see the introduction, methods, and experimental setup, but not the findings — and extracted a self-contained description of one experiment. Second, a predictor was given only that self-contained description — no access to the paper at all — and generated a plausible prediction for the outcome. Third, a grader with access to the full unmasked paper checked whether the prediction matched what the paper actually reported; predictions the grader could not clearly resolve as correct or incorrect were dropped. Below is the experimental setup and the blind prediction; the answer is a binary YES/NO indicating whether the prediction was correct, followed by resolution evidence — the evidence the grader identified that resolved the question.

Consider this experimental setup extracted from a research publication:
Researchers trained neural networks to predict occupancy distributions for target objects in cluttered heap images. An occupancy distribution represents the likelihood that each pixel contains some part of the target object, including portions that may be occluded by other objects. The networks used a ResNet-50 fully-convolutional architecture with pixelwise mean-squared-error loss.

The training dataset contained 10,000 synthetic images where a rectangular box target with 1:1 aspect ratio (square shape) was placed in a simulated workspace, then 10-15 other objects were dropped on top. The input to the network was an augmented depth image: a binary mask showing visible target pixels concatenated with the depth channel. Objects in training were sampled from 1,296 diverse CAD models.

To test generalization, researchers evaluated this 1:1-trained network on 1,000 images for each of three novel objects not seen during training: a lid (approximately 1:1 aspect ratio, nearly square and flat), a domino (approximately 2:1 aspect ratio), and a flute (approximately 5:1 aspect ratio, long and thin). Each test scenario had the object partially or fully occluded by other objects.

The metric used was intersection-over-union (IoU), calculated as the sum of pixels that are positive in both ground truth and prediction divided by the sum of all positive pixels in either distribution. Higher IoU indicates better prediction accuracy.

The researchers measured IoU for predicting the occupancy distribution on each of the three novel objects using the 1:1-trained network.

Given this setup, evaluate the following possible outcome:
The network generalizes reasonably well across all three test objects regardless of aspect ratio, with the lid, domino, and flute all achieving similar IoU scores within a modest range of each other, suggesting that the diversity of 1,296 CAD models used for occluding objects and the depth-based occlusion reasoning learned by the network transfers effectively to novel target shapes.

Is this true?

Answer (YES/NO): NO